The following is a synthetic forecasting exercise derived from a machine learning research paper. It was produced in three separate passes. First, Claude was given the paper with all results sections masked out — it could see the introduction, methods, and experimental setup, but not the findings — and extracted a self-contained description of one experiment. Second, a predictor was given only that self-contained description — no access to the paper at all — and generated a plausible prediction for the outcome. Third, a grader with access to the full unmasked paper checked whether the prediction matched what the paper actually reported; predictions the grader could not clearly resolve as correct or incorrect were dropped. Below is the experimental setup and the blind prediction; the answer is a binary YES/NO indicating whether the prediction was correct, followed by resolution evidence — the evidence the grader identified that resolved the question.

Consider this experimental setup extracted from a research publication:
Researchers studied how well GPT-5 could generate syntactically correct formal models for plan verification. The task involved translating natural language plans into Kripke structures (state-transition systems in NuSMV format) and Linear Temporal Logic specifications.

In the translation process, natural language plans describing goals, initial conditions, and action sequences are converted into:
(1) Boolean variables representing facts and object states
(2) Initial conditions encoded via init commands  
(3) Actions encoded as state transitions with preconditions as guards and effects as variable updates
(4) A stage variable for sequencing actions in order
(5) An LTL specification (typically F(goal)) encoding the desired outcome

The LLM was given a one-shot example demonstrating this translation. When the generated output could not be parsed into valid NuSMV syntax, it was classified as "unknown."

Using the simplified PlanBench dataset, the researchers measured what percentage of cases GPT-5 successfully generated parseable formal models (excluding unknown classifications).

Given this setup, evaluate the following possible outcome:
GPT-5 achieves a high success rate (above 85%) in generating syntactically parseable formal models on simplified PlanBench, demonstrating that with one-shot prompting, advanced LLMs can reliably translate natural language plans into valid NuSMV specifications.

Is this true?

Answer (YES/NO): YES